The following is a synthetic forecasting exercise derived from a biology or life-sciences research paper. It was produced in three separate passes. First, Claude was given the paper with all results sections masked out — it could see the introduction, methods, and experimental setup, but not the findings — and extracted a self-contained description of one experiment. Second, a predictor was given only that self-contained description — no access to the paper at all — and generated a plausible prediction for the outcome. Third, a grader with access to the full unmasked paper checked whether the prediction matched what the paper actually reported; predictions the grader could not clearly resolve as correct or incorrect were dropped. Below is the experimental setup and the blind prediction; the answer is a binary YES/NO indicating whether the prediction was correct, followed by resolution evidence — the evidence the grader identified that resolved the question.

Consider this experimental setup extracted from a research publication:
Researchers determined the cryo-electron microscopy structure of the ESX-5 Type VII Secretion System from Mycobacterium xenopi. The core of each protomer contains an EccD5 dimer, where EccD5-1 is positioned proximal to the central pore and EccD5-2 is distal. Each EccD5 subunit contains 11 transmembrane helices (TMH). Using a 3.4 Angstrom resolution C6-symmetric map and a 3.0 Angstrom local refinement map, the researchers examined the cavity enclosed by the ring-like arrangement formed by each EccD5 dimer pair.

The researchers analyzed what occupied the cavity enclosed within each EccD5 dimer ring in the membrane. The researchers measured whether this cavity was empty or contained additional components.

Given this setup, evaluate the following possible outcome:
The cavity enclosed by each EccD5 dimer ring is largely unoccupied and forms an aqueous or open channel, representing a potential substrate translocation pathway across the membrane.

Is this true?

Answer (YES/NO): NO